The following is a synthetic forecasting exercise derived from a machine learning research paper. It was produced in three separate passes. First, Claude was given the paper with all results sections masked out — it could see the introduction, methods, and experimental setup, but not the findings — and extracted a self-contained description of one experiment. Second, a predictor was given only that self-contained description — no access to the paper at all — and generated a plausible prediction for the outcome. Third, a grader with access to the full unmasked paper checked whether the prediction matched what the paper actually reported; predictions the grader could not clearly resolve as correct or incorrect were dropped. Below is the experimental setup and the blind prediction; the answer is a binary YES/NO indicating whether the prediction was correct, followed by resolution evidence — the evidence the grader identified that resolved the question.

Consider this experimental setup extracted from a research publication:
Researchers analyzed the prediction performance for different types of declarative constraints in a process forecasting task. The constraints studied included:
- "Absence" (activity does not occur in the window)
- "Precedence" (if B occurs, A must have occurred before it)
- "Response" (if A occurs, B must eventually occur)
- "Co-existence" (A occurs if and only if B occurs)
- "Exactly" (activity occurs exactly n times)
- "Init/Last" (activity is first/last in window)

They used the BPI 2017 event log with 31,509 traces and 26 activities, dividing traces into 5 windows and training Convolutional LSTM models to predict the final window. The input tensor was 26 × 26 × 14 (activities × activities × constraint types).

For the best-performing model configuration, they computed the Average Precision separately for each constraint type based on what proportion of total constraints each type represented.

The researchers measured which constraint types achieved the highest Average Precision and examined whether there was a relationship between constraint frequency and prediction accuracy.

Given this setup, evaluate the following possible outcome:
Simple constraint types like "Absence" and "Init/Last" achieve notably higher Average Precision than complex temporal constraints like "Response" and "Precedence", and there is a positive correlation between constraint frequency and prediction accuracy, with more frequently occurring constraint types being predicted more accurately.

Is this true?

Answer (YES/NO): YES